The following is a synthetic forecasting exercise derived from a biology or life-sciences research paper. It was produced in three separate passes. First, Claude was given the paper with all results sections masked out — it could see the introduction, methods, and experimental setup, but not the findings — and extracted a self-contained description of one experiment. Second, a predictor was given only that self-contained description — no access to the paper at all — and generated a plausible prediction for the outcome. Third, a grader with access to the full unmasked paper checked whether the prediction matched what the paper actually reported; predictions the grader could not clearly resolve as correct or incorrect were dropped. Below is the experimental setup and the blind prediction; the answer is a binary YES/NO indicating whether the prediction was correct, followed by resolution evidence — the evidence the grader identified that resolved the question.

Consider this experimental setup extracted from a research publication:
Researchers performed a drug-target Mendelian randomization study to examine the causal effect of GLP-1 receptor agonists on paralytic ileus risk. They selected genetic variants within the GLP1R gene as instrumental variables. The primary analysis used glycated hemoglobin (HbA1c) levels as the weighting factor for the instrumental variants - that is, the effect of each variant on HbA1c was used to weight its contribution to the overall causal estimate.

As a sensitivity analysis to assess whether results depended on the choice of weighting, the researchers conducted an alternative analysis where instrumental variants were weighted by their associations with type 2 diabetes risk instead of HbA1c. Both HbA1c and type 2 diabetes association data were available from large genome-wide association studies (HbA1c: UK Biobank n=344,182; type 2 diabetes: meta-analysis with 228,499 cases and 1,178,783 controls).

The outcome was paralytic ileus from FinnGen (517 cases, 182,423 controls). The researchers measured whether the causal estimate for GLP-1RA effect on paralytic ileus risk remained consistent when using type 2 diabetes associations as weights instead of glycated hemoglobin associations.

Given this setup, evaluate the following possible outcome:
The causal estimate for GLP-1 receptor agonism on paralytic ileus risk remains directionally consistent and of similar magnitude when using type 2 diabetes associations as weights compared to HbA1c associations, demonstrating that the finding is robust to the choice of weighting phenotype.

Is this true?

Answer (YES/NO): YES